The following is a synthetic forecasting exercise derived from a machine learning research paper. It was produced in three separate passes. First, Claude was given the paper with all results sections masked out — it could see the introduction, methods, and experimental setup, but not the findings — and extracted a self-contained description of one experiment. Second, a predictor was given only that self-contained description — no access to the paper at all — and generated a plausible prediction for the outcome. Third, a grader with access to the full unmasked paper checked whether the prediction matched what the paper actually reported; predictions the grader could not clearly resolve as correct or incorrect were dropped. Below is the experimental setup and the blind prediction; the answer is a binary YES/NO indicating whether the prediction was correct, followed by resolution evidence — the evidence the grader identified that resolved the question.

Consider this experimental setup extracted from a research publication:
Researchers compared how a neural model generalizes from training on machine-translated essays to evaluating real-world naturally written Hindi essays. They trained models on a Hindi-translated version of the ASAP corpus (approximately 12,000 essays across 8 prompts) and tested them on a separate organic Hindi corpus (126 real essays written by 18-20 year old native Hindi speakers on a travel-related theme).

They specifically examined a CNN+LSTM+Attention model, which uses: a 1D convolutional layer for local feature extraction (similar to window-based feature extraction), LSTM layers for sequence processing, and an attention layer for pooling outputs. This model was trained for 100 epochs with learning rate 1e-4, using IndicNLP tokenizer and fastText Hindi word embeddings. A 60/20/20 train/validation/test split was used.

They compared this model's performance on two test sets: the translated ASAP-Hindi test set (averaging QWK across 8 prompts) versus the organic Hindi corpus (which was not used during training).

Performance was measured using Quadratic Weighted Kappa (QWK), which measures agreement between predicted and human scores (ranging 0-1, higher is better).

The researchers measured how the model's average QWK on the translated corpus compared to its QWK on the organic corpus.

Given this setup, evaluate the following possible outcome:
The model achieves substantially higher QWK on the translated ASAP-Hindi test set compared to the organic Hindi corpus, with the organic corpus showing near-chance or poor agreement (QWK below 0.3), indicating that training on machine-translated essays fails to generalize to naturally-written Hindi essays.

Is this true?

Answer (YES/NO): NO